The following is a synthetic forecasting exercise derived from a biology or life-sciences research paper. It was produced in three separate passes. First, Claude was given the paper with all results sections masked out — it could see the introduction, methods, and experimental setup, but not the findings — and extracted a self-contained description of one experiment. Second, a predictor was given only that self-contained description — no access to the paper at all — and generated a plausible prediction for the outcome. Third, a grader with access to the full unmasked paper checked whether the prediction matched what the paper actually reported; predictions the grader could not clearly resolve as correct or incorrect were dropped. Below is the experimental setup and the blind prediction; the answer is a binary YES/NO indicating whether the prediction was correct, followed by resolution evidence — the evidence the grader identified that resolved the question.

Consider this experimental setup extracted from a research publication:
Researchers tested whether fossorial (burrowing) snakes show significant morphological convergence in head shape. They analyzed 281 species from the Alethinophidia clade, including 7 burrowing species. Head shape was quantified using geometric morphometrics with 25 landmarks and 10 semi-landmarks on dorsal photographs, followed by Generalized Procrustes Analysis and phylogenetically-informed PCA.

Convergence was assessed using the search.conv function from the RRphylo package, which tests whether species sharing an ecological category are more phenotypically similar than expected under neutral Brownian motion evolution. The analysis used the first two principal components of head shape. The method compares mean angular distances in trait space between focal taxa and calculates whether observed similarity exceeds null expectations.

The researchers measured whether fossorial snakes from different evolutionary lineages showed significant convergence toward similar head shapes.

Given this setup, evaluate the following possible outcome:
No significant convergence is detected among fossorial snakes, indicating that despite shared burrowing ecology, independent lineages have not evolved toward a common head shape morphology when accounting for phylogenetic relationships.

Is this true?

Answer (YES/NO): NO